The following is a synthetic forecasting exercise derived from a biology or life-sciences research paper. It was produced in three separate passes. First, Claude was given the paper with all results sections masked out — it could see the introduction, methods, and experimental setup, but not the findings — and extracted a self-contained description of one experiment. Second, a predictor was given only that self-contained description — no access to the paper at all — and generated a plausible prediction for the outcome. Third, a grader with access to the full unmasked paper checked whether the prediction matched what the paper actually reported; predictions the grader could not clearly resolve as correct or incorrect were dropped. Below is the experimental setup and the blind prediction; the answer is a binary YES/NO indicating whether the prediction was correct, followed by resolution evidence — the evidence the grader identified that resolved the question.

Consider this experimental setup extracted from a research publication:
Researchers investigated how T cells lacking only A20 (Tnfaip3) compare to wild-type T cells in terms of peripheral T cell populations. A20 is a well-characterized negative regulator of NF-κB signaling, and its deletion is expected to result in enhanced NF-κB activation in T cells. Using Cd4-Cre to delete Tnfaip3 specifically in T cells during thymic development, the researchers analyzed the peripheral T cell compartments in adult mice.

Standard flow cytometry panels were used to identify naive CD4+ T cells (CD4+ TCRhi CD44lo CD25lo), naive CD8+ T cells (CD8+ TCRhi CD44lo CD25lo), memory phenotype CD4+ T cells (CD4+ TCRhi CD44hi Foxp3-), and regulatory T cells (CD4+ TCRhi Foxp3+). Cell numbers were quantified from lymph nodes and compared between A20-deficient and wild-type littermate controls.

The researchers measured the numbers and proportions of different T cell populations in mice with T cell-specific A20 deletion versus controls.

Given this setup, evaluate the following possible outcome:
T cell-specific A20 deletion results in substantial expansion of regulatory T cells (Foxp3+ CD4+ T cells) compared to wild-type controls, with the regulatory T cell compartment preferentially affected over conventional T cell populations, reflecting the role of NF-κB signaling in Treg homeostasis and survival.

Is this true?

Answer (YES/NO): NO